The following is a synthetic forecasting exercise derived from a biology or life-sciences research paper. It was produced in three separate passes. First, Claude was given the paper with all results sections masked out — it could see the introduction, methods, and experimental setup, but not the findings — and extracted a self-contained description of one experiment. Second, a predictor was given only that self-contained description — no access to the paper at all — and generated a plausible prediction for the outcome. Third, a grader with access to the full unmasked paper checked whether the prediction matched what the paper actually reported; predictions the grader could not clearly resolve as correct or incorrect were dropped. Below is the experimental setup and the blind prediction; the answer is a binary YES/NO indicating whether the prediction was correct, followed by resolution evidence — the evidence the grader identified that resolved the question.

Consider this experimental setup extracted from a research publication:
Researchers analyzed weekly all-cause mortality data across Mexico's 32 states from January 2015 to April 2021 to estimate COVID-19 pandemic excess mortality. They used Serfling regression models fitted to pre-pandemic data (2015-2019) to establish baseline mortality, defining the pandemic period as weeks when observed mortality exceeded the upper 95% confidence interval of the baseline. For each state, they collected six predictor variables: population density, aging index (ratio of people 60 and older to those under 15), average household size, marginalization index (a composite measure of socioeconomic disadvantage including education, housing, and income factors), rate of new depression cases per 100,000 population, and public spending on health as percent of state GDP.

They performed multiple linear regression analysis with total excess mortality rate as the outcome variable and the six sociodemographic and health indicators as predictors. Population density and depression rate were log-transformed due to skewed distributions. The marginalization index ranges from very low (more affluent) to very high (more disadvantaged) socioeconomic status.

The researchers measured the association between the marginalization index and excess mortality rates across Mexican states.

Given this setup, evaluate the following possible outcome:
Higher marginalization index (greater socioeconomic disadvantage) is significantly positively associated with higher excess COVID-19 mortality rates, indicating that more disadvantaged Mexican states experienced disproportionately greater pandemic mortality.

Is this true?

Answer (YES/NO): YES